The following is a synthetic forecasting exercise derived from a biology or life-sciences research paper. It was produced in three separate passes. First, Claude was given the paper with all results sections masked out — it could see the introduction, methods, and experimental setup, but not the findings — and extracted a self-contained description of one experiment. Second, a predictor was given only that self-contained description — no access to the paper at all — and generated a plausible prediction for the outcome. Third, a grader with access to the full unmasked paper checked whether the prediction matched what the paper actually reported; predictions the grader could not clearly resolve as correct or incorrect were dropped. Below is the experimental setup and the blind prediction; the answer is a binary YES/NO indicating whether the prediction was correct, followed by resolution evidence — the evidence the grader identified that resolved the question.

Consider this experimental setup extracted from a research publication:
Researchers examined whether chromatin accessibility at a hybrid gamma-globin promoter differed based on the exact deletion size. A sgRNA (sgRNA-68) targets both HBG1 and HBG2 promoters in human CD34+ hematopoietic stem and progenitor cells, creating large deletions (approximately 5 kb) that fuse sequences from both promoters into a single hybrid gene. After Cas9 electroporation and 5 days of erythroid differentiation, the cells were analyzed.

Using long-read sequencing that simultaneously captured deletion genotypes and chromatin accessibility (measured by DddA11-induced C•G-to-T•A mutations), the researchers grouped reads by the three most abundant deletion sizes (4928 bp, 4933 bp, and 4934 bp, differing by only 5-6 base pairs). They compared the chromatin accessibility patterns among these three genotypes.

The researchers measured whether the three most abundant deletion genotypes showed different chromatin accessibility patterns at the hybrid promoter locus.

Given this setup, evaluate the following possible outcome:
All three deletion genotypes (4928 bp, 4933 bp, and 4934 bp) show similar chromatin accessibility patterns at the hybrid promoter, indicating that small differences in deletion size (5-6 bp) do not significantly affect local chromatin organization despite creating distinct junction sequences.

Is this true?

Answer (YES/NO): YES